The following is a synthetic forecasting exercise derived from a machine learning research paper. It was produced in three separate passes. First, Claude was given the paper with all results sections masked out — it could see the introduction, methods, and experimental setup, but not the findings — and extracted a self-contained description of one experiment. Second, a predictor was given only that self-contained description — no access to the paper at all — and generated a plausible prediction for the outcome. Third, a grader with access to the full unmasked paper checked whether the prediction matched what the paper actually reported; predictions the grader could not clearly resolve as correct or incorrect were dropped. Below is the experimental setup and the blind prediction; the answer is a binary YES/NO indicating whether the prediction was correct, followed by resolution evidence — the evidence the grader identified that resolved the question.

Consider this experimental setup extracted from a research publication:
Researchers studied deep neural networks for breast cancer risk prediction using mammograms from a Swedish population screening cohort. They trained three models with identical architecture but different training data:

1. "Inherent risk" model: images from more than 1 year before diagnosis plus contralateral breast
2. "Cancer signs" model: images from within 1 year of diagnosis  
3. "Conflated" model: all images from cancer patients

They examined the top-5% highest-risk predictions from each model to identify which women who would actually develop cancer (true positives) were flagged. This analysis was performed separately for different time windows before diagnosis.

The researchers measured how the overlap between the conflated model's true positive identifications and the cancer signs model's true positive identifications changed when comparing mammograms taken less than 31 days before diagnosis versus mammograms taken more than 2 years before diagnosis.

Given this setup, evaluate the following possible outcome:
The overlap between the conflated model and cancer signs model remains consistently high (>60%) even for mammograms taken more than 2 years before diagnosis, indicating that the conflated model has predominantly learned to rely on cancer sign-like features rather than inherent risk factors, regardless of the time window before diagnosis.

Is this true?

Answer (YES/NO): NO